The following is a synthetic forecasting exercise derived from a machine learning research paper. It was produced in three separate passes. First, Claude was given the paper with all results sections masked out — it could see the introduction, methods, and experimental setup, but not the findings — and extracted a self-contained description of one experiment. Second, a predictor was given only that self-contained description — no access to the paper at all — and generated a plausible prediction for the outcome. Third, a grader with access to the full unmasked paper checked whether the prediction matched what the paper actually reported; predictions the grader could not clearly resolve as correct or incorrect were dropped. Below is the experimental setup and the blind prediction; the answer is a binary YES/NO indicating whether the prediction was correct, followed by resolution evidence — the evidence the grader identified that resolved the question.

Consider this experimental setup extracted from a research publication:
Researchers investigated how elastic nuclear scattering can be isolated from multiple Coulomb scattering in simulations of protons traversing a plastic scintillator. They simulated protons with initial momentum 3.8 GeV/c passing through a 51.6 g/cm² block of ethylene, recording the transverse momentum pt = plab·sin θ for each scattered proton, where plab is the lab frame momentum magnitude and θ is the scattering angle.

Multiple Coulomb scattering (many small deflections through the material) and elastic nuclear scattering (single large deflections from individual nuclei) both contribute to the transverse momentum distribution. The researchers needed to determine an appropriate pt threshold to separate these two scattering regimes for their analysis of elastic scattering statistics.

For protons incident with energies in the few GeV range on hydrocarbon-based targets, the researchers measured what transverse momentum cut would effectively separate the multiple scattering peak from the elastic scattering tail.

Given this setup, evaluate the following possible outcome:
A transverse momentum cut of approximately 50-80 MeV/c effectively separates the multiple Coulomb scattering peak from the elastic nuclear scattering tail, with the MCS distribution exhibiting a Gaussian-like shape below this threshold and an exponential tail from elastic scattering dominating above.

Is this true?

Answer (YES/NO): NO